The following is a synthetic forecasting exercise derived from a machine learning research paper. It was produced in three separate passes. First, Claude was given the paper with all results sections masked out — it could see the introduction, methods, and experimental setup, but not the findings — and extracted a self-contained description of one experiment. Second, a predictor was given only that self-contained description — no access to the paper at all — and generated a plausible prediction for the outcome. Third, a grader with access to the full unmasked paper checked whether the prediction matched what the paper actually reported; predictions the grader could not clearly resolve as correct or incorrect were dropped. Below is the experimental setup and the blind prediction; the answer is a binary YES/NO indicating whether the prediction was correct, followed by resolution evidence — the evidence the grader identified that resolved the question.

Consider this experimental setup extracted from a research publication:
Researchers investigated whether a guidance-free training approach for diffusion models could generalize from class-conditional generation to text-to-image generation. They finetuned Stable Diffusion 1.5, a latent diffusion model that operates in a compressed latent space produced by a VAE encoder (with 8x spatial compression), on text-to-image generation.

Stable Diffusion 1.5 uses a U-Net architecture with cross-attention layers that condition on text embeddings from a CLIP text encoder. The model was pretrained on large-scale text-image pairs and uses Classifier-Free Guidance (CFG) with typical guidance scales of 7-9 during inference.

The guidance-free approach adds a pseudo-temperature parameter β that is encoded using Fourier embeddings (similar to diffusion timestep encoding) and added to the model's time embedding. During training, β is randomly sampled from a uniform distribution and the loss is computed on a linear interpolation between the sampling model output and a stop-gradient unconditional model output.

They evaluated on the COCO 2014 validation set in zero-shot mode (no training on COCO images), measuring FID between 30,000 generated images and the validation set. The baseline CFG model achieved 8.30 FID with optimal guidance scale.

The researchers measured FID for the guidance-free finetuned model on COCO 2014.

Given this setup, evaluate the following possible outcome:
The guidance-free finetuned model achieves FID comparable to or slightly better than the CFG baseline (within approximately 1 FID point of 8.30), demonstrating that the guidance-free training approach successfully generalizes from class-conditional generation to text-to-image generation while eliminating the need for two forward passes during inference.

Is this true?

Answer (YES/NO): YES